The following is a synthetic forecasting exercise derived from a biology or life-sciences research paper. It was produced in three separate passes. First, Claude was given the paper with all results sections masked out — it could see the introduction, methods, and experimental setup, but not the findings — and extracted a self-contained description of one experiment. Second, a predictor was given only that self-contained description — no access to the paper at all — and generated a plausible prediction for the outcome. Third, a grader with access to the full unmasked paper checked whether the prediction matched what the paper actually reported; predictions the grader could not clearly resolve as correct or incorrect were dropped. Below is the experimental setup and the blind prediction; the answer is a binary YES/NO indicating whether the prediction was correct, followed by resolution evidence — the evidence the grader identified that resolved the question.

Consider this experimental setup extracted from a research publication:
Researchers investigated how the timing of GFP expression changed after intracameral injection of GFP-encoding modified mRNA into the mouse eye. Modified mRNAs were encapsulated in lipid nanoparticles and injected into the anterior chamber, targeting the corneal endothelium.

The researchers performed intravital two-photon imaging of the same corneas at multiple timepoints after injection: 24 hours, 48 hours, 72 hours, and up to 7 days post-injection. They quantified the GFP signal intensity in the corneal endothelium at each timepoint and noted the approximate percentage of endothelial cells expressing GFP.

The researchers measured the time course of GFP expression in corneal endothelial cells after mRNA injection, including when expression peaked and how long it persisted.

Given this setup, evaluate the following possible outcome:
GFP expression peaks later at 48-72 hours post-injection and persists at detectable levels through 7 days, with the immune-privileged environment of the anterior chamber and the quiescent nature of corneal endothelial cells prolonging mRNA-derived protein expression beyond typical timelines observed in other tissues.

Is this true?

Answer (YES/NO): NO